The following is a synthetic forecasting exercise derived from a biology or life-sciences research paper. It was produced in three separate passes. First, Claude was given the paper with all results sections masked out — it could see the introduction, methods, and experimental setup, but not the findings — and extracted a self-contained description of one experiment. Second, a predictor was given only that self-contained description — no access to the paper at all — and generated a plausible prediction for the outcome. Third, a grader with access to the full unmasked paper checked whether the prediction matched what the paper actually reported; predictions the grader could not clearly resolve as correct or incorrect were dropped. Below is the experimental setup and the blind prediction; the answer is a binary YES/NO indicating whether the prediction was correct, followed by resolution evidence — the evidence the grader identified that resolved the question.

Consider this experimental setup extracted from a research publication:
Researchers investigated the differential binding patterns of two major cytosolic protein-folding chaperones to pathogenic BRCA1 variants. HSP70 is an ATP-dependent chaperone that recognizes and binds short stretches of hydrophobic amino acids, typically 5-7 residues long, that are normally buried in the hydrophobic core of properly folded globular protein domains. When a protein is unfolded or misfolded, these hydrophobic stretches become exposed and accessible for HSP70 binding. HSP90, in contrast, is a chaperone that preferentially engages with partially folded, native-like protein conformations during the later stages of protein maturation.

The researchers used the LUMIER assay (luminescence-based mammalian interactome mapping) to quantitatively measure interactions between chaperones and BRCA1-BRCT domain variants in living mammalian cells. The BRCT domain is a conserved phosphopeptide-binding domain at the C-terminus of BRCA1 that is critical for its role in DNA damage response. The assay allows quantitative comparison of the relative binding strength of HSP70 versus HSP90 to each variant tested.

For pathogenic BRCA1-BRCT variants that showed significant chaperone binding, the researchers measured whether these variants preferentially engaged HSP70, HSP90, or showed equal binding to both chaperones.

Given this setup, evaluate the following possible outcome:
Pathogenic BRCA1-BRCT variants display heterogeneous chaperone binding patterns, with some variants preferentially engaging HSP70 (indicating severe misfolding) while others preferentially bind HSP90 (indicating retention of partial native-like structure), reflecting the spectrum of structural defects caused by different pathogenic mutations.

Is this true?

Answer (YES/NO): NO